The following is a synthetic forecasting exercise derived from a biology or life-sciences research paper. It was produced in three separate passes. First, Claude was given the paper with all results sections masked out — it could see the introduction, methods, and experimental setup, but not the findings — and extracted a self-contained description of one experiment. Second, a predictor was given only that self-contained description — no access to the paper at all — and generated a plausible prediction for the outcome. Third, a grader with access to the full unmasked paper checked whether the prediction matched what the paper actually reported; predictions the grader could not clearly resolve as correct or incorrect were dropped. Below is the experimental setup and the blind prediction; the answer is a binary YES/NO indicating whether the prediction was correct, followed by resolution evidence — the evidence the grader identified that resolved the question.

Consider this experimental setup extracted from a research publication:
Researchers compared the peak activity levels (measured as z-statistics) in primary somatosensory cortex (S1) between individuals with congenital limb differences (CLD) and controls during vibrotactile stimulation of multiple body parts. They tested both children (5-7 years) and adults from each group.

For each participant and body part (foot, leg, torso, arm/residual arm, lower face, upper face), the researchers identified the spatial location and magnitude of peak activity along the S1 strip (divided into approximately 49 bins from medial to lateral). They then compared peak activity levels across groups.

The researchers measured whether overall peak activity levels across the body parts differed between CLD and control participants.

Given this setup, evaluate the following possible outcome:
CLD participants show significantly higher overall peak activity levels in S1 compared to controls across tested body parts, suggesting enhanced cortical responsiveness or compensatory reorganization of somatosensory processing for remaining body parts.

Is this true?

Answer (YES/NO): YES